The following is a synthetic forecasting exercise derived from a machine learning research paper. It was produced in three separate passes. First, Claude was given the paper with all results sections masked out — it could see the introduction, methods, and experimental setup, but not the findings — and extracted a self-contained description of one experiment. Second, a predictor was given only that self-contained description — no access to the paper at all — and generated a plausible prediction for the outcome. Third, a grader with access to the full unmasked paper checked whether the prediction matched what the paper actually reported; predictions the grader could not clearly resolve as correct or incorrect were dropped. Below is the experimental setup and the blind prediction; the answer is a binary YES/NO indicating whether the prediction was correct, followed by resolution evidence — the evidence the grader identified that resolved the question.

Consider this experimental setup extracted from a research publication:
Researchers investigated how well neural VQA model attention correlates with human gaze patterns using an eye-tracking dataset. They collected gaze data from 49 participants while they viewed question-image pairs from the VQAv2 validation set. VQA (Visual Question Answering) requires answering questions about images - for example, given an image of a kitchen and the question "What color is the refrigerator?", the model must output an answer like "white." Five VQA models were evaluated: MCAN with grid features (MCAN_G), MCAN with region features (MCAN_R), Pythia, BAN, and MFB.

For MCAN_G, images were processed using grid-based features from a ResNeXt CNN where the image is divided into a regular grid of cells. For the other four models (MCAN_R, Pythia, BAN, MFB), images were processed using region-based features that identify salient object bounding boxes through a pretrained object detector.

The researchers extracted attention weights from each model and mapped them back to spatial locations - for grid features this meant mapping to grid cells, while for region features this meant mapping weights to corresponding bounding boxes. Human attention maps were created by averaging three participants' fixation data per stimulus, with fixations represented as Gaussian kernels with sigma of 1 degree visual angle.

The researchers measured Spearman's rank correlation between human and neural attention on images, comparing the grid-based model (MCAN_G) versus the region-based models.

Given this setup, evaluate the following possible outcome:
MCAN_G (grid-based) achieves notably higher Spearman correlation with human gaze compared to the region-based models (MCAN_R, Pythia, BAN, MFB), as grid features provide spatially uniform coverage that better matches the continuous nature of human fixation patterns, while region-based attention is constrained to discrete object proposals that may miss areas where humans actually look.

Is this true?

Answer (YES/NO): NO